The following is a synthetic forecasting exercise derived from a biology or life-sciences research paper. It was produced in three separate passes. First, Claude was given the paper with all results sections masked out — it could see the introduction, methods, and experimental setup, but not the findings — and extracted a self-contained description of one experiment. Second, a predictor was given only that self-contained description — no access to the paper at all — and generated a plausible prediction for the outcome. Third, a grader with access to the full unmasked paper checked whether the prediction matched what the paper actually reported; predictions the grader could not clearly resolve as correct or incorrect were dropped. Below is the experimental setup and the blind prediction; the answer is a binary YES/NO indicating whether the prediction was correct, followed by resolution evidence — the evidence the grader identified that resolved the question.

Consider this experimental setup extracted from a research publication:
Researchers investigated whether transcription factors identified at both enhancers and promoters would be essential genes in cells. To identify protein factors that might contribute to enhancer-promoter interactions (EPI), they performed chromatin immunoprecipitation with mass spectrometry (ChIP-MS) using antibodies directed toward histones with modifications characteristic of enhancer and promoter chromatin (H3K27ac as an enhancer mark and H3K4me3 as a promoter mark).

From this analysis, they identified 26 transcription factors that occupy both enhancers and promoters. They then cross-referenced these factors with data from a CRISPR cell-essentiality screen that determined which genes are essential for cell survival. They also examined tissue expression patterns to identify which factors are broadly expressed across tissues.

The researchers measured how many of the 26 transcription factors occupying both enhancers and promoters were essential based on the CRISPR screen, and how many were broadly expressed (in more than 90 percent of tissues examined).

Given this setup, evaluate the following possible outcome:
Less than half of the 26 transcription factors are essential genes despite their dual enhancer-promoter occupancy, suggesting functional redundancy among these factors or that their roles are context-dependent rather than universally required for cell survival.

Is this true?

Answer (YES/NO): YES